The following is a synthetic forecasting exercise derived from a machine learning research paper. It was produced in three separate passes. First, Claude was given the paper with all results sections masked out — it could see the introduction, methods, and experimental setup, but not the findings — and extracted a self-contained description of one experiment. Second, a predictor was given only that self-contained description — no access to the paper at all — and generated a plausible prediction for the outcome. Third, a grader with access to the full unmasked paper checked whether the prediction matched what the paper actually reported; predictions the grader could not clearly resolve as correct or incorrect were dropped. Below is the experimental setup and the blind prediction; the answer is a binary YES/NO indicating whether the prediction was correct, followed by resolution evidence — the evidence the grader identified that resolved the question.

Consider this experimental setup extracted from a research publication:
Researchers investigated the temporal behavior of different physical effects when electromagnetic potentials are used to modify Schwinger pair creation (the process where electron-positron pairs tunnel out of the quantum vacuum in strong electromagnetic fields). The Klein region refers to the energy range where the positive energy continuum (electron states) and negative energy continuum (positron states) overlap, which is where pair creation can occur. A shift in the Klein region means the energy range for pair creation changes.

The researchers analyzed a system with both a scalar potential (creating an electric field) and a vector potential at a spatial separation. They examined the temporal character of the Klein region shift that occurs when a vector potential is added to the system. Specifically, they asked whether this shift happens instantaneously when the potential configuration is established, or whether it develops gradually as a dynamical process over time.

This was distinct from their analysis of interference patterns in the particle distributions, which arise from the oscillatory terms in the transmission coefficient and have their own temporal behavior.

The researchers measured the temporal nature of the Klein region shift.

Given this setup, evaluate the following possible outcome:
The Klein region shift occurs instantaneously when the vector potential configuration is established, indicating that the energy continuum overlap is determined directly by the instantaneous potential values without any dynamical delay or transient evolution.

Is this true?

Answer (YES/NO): YES